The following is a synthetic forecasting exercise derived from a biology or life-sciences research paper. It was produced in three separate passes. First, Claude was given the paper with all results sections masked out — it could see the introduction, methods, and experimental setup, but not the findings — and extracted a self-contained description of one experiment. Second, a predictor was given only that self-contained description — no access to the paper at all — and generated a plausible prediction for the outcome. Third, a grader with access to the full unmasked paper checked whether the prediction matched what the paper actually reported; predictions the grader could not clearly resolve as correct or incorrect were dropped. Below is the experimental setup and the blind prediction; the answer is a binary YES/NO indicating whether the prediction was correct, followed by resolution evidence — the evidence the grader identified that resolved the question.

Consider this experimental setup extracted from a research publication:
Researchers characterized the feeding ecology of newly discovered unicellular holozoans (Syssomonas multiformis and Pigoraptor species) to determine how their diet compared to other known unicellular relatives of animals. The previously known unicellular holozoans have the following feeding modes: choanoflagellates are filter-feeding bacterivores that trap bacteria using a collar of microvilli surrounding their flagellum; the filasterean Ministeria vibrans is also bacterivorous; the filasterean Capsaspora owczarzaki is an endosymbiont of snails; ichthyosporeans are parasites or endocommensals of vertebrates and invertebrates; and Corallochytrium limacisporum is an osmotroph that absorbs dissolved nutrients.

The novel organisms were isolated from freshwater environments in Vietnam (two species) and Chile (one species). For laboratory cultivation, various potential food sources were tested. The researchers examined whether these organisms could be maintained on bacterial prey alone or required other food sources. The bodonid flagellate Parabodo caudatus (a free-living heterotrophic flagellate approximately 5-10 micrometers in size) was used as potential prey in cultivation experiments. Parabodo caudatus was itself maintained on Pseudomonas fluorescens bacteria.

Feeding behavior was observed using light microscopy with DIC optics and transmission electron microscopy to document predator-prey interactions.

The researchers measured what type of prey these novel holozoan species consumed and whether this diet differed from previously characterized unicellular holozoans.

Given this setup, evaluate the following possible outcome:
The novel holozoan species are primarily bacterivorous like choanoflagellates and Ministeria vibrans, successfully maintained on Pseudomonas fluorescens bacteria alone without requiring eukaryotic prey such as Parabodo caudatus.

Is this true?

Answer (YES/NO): NO